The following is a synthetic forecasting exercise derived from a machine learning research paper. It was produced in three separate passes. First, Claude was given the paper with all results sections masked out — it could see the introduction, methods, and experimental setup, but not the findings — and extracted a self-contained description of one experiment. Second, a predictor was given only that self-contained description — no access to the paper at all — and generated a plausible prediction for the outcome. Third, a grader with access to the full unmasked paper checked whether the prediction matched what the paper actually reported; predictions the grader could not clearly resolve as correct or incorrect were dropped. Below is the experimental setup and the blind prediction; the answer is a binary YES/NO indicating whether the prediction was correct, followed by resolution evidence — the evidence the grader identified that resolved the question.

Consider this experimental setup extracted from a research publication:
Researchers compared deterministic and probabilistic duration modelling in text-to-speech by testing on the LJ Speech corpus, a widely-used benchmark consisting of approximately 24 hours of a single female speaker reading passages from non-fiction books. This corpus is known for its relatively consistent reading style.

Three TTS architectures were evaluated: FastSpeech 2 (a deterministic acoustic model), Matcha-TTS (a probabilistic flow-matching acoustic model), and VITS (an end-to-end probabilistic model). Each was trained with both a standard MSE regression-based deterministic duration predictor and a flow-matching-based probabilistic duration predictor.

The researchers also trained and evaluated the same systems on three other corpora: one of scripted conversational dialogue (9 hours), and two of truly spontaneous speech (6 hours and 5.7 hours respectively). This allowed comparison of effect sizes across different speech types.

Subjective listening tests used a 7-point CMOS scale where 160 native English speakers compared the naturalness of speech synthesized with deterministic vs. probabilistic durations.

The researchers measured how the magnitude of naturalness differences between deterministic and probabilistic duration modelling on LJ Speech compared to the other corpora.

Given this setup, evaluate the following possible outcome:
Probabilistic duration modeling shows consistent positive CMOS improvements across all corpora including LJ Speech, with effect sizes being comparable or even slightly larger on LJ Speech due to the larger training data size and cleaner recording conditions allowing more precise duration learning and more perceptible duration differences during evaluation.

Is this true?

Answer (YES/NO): NO